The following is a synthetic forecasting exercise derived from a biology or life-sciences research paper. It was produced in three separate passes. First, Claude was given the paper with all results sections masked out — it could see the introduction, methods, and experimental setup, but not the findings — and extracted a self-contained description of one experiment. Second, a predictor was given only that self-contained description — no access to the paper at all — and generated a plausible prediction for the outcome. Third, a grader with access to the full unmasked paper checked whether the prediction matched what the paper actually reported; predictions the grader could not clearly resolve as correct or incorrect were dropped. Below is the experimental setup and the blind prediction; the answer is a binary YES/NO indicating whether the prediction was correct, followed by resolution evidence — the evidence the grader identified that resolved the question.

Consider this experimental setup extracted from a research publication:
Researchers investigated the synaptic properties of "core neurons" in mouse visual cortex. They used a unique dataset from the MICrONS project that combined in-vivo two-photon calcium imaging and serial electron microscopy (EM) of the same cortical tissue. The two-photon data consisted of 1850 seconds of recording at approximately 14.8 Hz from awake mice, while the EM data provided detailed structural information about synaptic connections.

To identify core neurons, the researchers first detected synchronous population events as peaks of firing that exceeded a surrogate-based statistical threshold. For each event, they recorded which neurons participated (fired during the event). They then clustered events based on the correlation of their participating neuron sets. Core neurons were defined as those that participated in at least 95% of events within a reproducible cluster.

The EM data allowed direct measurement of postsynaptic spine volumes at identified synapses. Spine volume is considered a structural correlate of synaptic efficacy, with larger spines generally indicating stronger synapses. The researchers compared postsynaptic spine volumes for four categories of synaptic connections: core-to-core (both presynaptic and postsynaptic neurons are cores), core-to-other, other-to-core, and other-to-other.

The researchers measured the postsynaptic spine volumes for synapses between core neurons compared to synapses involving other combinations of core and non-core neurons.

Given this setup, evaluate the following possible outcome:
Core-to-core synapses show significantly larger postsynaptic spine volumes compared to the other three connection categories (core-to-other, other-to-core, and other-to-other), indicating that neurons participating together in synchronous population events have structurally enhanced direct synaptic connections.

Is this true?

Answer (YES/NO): NO